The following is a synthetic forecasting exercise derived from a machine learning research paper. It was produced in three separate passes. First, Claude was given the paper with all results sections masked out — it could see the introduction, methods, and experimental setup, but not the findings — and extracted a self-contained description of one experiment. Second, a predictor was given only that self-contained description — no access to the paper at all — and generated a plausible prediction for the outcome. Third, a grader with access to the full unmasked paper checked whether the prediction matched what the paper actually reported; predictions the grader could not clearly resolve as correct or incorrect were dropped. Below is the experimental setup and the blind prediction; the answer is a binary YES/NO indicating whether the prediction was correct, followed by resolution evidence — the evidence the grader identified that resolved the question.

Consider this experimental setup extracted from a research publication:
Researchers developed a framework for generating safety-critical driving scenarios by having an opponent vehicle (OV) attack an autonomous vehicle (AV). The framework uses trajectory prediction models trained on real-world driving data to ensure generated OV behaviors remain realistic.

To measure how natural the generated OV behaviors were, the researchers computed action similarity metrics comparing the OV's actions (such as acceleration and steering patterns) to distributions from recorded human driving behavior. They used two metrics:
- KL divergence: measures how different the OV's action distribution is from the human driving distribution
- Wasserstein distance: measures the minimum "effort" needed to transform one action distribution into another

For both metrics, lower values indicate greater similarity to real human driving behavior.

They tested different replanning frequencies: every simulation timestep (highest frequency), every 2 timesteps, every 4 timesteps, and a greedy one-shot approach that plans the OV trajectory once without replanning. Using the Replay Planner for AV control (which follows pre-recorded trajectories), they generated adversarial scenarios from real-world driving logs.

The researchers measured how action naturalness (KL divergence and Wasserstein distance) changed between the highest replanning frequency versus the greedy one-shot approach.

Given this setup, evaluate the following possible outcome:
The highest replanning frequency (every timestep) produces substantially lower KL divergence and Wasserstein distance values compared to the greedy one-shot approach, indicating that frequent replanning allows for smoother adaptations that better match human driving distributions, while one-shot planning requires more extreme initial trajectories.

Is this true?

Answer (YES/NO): YES